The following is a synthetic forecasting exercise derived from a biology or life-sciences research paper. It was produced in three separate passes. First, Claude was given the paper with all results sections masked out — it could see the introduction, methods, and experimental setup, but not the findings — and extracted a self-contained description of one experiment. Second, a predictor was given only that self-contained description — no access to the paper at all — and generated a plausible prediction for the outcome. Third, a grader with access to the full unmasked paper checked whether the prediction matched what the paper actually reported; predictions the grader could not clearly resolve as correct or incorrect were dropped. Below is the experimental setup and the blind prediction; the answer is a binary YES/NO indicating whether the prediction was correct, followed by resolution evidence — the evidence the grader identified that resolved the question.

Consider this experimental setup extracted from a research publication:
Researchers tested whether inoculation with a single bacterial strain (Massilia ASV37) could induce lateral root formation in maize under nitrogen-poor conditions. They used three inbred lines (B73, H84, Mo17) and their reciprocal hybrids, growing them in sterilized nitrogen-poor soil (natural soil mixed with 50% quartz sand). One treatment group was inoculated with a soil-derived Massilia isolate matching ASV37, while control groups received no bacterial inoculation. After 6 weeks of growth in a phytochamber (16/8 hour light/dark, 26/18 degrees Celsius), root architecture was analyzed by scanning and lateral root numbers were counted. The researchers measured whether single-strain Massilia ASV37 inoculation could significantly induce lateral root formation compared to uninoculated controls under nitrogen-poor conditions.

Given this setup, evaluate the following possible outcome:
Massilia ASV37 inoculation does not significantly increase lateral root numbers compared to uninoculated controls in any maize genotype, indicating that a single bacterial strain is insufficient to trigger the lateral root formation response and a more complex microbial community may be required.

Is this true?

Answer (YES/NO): NO